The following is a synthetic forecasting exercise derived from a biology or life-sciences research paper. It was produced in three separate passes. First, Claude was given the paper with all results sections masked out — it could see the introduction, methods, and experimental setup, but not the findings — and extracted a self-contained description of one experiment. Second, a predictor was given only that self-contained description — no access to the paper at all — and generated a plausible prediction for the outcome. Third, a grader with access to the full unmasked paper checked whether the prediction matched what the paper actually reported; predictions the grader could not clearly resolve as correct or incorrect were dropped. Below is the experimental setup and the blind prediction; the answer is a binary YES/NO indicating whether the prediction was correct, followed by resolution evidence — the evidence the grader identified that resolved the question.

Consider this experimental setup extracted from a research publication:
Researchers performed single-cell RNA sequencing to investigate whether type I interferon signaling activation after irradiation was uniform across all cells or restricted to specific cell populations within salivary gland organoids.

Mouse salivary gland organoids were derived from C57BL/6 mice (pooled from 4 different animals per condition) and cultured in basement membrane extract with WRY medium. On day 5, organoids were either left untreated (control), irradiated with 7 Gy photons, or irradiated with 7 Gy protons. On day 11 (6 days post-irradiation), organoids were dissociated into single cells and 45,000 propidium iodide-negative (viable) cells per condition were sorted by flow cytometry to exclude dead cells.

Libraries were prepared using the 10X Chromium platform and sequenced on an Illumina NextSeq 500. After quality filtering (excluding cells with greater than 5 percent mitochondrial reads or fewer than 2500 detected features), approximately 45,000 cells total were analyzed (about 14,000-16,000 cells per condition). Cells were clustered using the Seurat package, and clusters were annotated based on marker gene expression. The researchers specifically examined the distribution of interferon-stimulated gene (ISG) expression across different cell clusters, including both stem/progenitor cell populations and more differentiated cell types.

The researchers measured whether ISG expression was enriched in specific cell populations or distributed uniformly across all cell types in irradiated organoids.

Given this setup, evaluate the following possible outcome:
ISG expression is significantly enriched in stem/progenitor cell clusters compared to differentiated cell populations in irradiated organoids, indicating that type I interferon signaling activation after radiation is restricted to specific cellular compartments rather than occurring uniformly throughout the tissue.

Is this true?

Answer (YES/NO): NO